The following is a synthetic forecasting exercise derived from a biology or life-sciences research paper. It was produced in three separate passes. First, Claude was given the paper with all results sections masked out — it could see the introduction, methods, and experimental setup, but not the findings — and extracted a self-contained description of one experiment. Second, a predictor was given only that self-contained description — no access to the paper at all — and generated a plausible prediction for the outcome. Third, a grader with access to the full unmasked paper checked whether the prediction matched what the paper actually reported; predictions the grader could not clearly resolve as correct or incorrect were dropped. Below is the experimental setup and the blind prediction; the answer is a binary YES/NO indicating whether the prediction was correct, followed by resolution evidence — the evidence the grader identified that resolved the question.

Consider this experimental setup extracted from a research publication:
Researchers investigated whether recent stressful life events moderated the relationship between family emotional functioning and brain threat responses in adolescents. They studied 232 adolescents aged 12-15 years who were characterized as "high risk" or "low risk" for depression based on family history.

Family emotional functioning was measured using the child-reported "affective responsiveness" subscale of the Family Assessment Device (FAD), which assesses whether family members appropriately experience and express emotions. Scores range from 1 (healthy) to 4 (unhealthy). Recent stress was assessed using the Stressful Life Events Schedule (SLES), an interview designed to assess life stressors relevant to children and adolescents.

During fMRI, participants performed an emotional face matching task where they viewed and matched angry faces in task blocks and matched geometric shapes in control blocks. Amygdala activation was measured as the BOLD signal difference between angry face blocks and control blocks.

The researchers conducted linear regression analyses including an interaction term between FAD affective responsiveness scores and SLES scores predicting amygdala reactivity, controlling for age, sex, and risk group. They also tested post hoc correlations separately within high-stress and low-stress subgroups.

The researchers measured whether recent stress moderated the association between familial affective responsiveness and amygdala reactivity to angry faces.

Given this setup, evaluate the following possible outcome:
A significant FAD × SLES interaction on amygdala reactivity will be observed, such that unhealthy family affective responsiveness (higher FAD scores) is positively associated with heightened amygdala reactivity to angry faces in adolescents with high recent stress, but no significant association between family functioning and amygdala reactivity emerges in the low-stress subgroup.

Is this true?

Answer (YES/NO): NO